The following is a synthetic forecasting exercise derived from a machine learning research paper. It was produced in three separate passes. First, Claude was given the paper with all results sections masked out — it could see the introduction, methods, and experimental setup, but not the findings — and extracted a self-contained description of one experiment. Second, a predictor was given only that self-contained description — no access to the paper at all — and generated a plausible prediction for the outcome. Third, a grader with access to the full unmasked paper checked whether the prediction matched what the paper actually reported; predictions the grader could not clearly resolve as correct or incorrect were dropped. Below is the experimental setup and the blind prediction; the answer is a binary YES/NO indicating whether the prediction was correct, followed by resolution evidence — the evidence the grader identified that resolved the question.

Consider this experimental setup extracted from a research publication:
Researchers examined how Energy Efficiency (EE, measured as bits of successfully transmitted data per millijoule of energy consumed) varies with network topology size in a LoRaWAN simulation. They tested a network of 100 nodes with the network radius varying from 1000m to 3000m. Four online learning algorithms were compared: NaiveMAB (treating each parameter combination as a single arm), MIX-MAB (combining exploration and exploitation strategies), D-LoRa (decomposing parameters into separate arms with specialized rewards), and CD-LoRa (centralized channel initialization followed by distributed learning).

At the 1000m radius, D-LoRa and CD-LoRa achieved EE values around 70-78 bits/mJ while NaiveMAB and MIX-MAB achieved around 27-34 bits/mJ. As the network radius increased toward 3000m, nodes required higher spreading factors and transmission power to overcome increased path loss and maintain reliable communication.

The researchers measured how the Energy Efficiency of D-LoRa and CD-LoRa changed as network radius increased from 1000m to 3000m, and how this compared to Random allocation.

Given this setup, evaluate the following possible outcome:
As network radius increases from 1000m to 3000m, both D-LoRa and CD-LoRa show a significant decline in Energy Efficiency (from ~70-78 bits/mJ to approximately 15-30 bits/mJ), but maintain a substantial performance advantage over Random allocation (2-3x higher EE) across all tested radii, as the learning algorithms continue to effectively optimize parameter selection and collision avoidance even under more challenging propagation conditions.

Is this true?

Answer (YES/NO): NO